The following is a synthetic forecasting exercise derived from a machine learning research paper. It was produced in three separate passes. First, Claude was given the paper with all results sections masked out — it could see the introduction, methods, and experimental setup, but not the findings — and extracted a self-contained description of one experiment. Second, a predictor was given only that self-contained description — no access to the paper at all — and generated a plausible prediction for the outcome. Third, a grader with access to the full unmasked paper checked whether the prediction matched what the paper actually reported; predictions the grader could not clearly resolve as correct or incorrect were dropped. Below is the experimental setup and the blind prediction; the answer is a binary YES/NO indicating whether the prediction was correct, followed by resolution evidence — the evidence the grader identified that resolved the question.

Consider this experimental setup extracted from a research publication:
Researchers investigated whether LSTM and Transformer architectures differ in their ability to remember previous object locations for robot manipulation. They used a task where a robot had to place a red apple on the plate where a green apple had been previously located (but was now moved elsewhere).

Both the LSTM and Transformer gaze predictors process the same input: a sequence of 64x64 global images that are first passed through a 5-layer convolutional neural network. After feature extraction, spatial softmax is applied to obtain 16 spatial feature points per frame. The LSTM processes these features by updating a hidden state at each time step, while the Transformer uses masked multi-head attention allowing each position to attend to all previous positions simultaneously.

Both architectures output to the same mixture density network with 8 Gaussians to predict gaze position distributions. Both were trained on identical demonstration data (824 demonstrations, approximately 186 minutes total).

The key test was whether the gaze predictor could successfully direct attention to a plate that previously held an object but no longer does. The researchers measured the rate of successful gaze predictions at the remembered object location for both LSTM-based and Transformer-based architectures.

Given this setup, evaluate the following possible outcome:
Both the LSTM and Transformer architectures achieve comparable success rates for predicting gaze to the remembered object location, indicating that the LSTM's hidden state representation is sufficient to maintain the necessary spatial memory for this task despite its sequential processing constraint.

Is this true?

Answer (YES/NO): YES